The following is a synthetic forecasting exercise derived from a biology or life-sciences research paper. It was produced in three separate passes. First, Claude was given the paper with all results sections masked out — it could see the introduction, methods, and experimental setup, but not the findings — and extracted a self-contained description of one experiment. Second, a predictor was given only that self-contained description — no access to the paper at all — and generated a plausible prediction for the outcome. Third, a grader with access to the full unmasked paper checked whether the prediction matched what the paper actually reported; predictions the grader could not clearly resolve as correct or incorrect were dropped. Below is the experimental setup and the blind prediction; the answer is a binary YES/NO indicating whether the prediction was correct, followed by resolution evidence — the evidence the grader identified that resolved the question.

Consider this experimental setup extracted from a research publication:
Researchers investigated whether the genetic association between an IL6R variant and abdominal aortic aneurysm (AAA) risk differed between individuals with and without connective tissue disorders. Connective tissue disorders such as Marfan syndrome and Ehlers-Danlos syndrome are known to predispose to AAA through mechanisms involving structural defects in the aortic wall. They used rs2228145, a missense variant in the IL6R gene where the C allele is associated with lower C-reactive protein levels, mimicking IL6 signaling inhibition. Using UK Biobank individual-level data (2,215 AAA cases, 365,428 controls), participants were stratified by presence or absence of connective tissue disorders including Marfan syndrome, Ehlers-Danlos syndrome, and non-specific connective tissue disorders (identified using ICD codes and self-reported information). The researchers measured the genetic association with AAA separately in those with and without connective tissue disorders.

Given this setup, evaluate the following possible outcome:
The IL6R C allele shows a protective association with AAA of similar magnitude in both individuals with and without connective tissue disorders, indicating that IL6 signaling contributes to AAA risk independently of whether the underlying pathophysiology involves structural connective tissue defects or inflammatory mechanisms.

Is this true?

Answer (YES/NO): NO